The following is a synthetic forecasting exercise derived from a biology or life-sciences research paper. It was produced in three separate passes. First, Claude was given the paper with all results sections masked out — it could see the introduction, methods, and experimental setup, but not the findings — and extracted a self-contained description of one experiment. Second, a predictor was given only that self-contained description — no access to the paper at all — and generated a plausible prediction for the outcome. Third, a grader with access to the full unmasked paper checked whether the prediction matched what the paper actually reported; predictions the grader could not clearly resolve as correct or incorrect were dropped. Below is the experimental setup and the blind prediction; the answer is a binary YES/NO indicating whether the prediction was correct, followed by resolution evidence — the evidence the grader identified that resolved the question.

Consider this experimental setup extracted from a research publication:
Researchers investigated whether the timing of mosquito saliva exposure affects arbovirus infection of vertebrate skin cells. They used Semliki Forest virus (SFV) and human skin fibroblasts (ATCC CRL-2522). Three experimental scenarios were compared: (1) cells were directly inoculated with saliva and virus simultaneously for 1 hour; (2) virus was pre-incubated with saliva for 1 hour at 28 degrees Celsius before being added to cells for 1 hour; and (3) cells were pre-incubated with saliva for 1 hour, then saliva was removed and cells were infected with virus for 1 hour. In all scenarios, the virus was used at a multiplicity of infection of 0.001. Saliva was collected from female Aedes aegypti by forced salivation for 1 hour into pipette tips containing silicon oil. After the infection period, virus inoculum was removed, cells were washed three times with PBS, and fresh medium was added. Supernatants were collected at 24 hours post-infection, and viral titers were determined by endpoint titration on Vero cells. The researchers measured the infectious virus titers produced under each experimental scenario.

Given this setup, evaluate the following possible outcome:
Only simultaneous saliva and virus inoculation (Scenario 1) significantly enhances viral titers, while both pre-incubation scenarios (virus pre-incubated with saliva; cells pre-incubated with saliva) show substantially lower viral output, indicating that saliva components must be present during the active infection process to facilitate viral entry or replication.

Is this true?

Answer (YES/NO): NO